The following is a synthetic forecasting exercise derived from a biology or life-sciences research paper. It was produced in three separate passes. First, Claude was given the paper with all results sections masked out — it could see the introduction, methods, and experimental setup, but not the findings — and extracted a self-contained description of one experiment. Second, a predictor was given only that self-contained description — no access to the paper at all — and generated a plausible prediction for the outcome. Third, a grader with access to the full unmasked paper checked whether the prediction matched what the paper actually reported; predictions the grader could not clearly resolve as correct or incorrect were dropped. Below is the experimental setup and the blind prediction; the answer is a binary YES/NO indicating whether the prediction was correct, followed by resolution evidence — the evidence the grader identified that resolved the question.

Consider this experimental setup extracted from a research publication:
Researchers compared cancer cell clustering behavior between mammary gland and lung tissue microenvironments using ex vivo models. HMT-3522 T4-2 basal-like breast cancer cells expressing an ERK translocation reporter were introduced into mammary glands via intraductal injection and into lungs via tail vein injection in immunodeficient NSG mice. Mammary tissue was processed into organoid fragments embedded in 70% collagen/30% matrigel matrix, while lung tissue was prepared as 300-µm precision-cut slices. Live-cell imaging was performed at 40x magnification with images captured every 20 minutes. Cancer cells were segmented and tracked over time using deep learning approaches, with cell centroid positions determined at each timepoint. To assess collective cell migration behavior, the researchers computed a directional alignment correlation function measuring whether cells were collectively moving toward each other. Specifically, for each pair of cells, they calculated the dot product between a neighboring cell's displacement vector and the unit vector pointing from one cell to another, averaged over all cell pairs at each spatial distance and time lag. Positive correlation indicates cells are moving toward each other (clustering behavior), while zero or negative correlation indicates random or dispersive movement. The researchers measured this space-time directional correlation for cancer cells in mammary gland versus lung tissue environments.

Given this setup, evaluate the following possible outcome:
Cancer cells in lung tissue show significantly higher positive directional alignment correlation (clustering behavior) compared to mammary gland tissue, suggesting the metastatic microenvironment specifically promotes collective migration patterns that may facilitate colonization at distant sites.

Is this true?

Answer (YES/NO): NO